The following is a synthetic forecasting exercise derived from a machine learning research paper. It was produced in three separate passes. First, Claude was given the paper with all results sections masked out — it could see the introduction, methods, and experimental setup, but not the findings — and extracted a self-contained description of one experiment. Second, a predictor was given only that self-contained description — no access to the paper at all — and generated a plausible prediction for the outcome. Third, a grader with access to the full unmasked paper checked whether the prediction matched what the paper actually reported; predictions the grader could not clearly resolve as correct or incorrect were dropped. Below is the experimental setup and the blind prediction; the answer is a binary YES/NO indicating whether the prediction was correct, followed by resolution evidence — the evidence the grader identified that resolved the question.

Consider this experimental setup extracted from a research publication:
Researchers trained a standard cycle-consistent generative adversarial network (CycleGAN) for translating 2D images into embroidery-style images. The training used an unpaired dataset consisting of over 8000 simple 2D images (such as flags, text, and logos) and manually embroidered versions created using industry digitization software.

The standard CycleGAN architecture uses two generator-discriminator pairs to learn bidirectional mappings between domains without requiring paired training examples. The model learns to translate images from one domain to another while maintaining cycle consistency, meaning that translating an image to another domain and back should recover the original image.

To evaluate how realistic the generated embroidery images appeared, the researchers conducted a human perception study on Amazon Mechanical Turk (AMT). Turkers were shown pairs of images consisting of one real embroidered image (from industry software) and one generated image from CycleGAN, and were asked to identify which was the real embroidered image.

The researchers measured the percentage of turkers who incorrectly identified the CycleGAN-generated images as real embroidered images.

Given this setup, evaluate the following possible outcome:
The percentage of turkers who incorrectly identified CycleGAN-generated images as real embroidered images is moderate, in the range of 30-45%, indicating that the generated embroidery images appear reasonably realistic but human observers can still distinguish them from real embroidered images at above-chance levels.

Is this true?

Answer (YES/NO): NO